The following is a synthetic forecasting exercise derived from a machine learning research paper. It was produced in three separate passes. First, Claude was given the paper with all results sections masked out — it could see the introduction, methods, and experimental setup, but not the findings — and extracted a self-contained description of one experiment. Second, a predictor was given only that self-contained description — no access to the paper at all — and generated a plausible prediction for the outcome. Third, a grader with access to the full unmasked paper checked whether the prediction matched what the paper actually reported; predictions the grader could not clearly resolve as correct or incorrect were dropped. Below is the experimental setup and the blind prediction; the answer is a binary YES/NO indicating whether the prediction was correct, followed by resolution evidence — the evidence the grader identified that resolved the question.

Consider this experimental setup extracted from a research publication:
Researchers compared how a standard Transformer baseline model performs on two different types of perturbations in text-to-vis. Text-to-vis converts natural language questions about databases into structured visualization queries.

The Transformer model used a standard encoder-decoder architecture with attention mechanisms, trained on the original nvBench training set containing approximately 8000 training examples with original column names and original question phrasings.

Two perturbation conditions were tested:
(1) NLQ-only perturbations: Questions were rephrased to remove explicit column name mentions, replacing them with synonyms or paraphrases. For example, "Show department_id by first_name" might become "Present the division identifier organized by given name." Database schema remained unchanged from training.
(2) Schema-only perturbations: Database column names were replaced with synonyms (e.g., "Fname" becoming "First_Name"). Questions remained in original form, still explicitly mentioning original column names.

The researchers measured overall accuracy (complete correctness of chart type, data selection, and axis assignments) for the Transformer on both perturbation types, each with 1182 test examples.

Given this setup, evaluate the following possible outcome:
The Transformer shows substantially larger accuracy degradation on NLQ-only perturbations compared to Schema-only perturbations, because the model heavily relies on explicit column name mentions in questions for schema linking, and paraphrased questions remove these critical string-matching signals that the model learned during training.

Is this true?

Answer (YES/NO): NO